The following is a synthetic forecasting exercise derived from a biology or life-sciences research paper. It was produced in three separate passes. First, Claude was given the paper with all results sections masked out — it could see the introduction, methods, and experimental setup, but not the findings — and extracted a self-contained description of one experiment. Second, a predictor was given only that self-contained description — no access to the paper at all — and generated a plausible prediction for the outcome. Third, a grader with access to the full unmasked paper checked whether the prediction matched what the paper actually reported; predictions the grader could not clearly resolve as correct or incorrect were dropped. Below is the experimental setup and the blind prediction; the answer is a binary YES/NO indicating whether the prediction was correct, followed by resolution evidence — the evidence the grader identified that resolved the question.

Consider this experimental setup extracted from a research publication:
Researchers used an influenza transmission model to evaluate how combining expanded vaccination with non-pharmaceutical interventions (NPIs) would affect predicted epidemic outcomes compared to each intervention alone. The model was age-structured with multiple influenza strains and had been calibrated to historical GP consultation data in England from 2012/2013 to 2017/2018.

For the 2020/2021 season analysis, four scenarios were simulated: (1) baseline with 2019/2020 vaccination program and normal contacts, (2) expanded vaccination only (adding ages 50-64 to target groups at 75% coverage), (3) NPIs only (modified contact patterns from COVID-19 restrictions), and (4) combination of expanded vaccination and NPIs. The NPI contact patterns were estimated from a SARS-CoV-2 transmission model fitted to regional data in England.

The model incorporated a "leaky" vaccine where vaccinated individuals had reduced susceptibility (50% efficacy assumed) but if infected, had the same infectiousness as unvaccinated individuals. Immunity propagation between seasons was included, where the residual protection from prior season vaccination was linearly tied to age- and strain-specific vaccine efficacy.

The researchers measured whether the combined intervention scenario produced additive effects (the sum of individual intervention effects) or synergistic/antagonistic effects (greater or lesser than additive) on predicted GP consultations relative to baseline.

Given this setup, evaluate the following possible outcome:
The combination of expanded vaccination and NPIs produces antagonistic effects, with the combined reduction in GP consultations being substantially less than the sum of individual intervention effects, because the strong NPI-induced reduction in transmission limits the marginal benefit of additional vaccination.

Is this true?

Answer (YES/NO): NO